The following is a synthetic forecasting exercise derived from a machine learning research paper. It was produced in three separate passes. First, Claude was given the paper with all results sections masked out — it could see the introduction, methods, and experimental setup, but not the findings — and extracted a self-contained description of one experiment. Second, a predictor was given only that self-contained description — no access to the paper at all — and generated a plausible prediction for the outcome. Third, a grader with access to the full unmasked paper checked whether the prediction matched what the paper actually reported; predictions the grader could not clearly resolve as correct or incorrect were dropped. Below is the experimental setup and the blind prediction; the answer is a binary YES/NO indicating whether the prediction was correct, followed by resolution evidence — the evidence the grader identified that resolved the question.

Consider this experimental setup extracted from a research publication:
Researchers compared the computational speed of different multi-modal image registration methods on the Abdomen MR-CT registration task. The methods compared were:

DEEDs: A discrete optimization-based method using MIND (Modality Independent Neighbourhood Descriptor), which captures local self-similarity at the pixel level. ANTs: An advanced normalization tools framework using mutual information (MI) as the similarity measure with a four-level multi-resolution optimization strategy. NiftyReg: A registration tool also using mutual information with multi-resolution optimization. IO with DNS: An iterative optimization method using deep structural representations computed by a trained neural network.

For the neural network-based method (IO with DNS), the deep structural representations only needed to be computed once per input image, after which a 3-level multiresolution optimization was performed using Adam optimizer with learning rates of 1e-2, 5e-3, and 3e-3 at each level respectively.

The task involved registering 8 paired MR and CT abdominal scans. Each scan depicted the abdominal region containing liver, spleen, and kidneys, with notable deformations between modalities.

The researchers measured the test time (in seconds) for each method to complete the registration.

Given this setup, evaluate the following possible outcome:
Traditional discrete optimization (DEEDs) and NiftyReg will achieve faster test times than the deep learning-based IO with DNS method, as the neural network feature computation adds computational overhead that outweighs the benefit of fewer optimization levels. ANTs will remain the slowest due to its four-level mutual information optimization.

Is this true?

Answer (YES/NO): NO